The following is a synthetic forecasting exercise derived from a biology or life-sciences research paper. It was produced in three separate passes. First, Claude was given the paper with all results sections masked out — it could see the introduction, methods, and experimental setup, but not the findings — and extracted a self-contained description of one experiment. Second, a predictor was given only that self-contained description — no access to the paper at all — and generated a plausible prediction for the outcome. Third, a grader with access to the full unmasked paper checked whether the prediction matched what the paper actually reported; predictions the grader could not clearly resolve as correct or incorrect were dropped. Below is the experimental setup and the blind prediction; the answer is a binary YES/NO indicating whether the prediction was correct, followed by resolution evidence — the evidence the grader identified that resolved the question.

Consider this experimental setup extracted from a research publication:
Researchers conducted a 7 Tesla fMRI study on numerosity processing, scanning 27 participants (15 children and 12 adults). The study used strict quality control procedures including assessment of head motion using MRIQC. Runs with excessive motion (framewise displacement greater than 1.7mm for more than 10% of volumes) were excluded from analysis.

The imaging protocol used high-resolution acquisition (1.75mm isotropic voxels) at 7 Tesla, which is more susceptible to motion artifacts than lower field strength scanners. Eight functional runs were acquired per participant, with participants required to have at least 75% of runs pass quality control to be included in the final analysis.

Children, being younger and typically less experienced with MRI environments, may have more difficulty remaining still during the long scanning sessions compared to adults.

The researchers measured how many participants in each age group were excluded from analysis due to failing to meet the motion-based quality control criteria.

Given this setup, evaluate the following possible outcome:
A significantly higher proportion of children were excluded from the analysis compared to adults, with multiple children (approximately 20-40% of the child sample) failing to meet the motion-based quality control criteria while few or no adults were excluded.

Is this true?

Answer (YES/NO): YES